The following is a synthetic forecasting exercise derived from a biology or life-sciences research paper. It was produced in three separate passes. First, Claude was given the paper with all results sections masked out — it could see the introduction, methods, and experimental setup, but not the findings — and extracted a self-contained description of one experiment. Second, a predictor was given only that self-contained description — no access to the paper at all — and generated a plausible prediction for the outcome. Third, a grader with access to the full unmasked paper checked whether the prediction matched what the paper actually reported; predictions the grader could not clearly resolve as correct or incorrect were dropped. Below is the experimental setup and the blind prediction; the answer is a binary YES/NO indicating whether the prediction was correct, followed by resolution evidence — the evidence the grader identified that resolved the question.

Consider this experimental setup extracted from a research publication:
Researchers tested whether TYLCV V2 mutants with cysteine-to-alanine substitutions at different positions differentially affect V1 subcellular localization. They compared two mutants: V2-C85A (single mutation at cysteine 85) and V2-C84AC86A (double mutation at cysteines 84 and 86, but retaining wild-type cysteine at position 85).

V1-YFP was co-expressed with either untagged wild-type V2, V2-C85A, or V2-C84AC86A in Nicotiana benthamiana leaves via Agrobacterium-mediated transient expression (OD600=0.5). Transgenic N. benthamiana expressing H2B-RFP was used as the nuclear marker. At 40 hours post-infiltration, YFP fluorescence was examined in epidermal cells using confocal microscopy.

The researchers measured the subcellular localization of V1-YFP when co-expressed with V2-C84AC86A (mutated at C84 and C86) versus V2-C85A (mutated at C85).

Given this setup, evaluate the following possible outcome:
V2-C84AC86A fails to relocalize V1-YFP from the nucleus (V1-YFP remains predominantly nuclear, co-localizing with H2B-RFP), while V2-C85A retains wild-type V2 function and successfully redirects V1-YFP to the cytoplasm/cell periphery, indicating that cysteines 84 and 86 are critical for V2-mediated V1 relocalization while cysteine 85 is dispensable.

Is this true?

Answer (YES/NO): NO